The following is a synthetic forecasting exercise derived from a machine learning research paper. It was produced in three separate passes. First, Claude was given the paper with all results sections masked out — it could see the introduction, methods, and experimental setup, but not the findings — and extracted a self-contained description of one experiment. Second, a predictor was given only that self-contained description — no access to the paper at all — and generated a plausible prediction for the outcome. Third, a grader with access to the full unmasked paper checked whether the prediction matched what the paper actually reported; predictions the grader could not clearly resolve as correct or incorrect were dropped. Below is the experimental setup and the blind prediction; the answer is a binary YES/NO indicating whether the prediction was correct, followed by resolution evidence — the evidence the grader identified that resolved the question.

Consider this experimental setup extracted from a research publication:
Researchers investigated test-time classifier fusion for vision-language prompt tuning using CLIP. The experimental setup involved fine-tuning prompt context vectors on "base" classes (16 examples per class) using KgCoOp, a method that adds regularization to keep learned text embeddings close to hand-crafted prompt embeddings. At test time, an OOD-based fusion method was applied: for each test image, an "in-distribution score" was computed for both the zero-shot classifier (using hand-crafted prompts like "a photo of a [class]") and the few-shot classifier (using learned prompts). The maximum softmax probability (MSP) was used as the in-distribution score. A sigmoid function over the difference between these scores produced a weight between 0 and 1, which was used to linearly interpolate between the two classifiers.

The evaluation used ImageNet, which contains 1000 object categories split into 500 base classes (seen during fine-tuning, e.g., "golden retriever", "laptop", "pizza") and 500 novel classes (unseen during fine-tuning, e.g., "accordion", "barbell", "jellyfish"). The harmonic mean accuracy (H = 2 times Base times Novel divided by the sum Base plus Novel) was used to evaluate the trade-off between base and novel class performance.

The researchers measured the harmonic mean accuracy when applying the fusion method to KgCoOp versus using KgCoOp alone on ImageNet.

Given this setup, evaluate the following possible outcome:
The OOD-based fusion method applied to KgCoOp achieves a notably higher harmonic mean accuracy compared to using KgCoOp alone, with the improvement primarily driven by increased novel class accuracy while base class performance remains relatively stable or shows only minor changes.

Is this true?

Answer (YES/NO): NO